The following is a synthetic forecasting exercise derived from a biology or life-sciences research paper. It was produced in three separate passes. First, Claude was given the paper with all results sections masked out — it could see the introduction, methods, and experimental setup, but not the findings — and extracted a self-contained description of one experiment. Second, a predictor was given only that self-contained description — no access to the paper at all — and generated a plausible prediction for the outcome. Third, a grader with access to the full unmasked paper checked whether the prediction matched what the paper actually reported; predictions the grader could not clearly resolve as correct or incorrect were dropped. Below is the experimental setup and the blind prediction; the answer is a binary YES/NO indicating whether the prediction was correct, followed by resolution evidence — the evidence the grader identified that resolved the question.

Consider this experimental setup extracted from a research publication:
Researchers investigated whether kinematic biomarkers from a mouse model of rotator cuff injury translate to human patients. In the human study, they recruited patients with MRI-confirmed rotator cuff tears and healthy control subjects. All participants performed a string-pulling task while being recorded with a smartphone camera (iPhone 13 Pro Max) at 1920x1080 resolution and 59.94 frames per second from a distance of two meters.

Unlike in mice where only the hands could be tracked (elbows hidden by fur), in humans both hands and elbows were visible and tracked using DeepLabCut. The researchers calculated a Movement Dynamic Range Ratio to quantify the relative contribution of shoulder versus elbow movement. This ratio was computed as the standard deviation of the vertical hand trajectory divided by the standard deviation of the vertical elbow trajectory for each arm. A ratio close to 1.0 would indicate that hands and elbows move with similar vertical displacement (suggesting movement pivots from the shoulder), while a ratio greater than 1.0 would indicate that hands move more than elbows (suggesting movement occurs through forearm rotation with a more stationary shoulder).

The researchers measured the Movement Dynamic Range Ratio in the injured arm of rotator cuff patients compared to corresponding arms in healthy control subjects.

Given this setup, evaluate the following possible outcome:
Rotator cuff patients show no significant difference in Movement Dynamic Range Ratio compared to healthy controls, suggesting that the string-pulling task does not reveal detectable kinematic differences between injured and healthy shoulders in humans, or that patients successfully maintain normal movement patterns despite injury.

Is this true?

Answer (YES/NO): NO